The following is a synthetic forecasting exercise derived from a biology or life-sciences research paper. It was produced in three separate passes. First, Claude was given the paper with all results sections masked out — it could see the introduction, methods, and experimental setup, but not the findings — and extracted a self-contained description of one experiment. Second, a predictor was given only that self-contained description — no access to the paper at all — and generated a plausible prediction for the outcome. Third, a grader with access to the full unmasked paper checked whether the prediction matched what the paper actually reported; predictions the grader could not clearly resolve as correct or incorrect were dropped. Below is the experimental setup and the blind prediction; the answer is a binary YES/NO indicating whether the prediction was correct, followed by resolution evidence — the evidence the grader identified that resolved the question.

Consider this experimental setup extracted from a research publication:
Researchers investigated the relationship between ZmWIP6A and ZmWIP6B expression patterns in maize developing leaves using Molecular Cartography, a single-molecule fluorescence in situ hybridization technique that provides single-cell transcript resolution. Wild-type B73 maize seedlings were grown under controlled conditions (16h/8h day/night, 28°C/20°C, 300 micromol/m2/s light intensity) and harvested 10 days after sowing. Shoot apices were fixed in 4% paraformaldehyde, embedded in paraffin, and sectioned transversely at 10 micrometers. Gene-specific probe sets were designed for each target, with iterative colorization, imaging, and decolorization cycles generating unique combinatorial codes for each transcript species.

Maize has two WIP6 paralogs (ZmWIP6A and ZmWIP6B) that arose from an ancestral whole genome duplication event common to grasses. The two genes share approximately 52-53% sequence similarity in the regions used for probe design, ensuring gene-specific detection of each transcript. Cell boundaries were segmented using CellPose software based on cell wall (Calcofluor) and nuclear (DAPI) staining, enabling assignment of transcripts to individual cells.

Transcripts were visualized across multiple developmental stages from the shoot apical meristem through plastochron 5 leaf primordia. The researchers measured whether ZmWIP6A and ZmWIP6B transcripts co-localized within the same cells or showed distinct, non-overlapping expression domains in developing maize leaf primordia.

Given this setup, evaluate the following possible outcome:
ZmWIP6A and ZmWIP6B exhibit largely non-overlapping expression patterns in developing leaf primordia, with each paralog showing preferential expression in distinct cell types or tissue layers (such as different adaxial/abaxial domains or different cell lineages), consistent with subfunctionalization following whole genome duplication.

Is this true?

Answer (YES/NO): NO